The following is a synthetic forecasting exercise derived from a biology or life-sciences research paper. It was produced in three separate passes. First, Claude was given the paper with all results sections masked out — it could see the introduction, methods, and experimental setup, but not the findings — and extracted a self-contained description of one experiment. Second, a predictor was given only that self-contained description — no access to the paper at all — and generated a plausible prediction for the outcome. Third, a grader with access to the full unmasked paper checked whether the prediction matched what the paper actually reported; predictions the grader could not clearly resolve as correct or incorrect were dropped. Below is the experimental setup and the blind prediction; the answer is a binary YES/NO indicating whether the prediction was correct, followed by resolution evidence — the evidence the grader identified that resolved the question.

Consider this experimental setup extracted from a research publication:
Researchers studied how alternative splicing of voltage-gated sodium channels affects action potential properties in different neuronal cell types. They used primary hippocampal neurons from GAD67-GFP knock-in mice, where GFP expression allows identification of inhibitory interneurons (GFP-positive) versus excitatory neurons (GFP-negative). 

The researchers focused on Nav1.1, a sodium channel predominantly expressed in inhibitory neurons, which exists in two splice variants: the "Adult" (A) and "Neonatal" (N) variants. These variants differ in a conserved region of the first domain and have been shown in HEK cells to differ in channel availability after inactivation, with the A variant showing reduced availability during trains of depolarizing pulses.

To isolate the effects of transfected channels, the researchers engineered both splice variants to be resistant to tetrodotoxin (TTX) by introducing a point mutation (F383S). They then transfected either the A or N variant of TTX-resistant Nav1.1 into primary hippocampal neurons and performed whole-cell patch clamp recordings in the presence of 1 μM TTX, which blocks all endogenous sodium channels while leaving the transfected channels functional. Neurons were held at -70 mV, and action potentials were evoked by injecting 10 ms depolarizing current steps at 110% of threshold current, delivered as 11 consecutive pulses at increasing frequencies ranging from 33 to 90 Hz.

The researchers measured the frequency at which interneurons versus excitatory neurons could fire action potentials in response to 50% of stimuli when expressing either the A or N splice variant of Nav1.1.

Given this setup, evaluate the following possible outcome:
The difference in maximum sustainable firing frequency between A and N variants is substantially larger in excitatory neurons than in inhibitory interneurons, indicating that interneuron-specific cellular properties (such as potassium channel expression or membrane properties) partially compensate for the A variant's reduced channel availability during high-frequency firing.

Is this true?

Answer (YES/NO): NO